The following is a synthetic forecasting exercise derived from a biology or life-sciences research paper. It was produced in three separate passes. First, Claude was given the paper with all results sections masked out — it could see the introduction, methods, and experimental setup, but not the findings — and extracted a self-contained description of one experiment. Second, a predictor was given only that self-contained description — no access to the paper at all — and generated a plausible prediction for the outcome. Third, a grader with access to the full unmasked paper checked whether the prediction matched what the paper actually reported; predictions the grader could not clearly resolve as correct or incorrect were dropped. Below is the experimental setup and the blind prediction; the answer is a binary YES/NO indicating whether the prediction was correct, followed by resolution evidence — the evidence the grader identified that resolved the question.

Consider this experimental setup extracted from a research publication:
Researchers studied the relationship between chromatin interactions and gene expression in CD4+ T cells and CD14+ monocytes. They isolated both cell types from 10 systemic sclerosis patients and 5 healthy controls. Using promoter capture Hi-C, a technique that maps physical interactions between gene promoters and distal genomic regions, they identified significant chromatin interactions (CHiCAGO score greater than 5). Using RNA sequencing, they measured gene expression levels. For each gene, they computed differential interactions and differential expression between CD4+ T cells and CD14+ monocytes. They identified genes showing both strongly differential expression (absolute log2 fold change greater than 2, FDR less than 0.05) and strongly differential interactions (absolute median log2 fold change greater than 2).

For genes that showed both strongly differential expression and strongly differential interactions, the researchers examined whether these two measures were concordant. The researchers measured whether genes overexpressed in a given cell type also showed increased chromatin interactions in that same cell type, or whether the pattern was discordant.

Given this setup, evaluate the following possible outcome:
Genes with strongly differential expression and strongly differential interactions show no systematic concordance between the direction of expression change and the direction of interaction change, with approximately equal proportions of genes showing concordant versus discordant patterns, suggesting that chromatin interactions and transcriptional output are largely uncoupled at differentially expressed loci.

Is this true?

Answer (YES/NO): NO